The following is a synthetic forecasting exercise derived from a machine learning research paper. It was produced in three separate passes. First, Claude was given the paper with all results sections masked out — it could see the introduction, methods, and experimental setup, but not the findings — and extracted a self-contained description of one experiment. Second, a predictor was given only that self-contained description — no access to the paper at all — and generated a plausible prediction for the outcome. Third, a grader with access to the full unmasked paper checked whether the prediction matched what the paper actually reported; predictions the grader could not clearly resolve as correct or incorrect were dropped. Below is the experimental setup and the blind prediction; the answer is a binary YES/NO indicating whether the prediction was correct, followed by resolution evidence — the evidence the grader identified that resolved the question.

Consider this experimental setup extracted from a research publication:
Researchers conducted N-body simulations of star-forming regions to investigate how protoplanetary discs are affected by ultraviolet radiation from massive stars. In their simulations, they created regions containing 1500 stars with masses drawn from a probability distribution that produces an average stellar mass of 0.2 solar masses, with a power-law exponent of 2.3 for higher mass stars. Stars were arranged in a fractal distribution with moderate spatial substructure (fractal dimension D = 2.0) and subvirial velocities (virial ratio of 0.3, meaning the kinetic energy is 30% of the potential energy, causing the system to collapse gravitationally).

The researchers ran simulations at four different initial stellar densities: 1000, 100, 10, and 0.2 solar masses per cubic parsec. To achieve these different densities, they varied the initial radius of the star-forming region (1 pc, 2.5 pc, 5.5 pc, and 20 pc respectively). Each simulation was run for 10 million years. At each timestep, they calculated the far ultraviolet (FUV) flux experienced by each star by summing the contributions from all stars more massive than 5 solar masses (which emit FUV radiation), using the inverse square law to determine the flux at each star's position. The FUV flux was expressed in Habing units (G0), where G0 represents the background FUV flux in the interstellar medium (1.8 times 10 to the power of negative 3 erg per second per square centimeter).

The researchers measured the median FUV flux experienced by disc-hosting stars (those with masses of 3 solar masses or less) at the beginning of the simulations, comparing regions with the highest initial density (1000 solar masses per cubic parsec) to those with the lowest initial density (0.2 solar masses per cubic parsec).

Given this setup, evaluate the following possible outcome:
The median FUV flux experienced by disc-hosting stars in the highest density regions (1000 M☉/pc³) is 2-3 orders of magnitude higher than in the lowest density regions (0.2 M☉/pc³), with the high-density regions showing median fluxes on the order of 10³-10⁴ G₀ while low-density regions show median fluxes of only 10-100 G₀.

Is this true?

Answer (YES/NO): YES